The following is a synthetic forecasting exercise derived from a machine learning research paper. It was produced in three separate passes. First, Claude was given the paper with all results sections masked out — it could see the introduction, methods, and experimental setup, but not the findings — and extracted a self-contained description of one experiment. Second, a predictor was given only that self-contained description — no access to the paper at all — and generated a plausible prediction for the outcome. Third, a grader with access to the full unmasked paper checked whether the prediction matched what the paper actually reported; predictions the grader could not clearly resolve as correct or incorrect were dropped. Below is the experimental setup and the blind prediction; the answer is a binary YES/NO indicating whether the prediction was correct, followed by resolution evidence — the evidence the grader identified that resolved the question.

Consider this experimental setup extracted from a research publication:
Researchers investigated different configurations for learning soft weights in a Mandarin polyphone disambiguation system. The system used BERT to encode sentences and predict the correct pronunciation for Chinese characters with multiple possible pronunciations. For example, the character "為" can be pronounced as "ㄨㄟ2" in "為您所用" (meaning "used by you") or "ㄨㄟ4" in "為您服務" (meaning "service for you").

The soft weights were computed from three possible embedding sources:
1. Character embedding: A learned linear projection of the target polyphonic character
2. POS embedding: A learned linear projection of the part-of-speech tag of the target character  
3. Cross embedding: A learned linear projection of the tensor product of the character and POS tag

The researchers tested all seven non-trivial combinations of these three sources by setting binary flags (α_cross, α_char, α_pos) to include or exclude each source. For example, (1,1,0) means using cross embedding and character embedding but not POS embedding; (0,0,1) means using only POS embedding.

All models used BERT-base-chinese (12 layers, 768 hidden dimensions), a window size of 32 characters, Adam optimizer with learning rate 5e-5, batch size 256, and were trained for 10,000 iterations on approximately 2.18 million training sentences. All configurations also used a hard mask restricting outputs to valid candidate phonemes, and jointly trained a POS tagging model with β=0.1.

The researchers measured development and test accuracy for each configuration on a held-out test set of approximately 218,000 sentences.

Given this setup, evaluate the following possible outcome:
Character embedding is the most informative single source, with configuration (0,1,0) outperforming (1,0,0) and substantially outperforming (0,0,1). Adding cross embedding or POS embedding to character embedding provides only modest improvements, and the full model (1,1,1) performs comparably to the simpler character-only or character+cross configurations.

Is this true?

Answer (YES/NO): NO